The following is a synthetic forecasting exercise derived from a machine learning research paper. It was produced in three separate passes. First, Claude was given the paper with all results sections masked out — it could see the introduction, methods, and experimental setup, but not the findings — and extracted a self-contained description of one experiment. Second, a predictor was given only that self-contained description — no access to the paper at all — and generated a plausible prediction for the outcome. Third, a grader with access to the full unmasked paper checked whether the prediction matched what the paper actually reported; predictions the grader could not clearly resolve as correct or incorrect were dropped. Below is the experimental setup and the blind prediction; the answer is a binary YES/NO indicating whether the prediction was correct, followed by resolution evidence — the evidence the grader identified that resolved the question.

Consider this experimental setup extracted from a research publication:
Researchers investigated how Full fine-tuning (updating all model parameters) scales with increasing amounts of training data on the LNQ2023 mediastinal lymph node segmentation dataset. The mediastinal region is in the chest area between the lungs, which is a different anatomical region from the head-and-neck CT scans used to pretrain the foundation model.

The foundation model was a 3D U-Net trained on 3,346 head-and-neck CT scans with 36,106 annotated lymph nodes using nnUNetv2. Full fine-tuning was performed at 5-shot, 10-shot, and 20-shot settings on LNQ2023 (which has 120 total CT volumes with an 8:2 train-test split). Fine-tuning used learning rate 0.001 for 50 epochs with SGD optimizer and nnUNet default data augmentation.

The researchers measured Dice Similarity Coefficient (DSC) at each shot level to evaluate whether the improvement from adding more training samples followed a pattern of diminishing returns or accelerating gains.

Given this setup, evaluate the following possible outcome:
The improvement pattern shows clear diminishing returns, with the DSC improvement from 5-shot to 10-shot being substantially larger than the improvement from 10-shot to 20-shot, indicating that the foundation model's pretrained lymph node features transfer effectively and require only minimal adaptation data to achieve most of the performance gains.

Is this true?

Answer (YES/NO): NO